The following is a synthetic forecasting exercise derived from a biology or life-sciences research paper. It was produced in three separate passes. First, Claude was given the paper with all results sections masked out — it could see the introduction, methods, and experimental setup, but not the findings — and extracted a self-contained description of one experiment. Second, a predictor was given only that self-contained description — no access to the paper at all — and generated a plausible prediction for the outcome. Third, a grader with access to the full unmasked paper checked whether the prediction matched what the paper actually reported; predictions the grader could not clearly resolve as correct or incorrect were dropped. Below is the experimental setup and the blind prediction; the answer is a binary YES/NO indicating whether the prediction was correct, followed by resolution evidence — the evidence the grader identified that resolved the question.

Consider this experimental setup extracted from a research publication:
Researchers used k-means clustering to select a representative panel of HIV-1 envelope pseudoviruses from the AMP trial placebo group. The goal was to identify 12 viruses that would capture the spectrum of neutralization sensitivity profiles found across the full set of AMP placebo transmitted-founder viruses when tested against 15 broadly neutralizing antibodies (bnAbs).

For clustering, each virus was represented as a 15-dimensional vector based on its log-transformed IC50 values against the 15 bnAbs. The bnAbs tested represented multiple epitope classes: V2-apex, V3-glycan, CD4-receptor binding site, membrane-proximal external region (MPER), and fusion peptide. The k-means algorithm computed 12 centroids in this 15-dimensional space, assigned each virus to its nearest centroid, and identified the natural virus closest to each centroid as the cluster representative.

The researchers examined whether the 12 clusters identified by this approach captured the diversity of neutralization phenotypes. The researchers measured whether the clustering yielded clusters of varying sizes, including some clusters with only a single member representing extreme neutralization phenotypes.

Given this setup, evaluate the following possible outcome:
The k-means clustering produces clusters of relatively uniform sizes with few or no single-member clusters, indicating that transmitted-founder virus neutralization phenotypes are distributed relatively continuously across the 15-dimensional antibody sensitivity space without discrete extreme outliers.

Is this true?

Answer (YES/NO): NO